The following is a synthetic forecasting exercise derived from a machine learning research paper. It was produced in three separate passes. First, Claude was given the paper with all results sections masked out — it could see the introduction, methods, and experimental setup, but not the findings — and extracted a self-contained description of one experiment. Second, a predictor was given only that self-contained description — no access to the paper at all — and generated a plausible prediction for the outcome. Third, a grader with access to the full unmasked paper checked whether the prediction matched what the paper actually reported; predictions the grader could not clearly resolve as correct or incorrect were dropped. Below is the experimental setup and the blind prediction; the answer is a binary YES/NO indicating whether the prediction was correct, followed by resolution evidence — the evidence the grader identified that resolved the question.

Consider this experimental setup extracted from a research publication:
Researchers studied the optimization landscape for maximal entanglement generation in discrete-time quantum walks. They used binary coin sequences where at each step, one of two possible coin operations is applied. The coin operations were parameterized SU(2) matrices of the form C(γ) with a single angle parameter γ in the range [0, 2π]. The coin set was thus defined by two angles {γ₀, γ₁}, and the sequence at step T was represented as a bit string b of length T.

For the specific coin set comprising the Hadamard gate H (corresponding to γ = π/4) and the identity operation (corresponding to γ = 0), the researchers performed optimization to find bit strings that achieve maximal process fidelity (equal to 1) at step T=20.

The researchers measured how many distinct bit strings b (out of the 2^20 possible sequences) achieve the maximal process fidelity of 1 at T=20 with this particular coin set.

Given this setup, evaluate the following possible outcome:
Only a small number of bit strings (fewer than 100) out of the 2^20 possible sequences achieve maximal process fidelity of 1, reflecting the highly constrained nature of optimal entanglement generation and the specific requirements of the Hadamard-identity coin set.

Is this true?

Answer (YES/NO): NO